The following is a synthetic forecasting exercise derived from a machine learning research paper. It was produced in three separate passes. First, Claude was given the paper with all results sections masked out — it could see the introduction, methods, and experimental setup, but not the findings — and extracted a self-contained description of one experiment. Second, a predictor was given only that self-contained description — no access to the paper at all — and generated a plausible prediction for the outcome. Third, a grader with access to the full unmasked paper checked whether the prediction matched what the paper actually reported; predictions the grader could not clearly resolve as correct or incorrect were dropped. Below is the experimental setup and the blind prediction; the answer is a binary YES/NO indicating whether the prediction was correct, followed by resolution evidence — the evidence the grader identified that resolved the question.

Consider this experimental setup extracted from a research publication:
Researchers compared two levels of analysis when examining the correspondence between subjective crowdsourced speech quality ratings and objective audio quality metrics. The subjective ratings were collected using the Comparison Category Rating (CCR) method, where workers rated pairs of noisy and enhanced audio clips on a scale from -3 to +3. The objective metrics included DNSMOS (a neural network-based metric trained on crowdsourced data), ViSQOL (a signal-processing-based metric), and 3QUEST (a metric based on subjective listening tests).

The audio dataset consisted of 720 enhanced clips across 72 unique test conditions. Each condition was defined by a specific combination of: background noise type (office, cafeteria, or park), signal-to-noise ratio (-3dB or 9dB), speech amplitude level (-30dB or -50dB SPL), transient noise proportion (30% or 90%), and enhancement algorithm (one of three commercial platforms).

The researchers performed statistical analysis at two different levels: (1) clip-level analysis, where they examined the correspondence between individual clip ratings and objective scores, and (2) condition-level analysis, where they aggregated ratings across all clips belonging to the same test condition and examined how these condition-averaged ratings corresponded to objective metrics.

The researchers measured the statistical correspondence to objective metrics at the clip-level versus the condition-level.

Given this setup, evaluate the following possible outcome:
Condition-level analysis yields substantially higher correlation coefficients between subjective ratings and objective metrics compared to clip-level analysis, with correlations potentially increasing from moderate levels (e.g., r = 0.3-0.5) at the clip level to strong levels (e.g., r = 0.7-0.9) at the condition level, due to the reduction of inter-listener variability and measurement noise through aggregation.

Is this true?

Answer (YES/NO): NO